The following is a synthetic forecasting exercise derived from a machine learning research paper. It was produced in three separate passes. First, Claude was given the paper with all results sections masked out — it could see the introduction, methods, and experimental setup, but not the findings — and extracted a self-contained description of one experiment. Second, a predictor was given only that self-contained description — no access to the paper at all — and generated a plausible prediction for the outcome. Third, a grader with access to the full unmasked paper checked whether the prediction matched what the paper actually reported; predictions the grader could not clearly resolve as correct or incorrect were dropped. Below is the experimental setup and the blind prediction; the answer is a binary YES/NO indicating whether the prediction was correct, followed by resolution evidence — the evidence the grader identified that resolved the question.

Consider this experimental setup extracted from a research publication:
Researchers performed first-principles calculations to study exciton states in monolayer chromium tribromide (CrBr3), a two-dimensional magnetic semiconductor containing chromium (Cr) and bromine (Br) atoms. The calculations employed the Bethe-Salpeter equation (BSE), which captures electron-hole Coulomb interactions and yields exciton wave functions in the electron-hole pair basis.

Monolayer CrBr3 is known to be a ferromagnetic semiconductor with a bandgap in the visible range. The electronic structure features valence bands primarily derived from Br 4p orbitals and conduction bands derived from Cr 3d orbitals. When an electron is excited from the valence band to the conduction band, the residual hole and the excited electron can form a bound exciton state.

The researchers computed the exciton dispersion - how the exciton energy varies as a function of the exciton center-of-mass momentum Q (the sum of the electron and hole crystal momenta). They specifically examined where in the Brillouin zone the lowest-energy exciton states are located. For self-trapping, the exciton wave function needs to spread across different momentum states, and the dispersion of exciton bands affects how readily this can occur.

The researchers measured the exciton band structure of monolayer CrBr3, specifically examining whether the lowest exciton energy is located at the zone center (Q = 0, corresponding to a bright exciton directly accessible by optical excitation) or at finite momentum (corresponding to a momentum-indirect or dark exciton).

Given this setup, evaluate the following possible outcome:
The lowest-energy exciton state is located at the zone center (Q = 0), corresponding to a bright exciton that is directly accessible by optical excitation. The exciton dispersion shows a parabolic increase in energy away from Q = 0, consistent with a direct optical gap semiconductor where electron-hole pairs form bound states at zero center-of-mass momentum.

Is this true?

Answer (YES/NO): NO